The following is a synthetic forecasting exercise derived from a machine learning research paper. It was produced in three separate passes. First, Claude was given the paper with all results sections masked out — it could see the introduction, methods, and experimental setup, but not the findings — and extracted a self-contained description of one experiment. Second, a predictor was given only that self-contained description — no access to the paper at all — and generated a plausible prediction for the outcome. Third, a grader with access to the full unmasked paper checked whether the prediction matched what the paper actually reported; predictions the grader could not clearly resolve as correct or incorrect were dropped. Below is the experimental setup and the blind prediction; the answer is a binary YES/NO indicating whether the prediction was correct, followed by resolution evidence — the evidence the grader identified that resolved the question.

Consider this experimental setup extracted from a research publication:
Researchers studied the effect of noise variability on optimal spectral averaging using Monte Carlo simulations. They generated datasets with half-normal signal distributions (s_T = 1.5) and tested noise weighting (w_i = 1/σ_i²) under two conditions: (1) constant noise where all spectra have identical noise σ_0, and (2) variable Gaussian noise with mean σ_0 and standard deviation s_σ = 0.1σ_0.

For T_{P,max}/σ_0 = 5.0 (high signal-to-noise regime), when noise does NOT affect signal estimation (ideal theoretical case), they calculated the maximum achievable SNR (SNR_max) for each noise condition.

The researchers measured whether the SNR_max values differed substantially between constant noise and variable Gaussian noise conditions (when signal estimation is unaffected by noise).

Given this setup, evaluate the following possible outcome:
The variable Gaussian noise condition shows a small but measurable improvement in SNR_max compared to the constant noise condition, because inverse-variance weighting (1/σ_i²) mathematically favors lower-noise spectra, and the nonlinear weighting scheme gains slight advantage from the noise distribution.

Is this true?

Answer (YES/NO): NO